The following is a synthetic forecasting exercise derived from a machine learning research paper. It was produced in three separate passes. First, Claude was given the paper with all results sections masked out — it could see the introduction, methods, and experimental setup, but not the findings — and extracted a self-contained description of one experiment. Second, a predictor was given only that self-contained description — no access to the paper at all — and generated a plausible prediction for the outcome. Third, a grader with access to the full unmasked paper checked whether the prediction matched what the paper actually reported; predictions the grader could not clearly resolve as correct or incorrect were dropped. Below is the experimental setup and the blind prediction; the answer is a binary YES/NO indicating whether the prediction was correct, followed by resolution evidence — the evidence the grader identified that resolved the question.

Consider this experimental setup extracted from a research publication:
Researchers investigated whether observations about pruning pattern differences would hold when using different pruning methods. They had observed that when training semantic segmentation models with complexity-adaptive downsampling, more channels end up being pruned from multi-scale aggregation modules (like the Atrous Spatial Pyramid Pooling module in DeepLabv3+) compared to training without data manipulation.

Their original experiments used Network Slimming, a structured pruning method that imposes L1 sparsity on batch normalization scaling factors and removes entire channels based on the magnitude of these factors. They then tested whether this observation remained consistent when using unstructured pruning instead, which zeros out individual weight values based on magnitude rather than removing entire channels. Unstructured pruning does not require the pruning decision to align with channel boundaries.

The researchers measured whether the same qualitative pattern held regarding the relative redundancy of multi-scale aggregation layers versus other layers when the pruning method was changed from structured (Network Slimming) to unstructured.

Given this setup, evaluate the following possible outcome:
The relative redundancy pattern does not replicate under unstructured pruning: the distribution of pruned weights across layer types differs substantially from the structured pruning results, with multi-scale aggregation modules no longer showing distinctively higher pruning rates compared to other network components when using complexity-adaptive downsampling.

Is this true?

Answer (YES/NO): NO